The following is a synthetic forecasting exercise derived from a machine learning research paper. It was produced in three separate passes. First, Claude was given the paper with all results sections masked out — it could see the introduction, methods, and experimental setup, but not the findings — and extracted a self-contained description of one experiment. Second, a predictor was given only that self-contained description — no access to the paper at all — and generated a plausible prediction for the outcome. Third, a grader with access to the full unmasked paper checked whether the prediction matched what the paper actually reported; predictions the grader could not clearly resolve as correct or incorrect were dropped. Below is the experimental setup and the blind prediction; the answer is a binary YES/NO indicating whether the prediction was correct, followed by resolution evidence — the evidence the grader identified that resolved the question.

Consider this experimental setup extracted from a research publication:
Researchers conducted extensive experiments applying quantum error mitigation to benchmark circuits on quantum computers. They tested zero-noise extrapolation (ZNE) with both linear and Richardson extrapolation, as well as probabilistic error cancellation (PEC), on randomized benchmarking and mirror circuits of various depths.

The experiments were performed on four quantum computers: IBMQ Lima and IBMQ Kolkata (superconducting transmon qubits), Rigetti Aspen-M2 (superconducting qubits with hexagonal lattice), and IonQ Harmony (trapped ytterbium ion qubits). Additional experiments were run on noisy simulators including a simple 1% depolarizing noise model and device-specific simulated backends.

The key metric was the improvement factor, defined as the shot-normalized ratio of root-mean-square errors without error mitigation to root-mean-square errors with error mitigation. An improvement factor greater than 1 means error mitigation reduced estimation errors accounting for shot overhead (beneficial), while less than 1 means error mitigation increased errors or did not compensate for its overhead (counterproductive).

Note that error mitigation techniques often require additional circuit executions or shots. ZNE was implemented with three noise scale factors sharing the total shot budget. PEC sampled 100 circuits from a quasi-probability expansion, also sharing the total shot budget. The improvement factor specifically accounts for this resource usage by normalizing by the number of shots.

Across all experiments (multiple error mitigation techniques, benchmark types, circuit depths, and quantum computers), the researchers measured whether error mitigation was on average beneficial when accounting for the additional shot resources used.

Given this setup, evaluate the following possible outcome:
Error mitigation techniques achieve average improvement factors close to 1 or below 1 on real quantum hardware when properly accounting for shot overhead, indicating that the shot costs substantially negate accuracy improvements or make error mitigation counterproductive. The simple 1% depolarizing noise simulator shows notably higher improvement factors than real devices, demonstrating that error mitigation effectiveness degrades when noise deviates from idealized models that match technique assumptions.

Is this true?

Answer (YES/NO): NO